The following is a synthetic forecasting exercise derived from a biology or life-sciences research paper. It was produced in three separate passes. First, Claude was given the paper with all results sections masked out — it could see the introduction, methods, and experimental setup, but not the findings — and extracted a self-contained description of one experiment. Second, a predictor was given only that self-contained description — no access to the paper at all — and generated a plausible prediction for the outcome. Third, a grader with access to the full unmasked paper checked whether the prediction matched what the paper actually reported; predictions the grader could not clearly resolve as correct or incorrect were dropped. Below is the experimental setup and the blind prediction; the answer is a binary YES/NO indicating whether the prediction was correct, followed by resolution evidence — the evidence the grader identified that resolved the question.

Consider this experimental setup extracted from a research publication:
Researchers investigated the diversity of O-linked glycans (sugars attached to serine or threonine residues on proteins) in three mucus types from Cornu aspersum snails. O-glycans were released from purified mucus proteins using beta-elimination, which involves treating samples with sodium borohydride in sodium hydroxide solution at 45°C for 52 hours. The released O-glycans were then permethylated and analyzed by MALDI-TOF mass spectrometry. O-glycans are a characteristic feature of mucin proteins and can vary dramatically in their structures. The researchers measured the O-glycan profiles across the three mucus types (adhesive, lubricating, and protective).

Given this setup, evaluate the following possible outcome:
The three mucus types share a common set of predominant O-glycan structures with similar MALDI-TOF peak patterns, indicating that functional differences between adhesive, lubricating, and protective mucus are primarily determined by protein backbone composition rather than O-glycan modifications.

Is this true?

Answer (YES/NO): NO